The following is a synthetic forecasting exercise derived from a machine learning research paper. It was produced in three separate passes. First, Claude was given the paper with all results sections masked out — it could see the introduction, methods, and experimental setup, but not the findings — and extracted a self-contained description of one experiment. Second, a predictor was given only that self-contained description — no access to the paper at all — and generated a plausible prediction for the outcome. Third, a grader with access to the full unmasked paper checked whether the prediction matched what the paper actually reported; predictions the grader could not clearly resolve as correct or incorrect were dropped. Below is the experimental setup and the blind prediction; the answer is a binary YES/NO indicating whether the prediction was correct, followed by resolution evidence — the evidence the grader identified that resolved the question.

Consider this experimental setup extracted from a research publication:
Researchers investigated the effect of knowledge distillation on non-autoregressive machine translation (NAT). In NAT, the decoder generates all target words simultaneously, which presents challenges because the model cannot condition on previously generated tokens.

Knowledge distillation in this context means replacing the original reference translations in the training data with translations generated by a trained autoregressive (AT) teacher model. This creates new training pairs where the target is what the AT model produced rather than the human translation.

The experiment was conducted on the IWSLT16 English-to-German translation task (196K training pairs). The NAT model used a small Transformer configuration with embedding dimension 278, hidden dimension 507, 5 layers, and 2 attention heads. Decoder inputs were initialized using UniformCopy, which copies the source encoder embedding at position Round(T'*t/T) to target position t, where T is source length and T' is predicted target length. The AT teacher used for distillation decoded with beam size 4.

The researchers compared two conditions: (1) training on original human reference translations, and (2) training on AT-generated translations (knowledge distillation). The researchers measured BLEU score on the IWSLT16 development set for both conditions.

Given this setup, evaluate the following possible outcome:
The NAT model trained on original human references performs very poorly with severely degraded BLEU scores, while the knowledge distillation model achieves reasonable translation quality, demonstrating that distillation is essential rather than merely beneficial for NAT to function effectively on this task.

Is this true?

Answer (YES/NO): NO